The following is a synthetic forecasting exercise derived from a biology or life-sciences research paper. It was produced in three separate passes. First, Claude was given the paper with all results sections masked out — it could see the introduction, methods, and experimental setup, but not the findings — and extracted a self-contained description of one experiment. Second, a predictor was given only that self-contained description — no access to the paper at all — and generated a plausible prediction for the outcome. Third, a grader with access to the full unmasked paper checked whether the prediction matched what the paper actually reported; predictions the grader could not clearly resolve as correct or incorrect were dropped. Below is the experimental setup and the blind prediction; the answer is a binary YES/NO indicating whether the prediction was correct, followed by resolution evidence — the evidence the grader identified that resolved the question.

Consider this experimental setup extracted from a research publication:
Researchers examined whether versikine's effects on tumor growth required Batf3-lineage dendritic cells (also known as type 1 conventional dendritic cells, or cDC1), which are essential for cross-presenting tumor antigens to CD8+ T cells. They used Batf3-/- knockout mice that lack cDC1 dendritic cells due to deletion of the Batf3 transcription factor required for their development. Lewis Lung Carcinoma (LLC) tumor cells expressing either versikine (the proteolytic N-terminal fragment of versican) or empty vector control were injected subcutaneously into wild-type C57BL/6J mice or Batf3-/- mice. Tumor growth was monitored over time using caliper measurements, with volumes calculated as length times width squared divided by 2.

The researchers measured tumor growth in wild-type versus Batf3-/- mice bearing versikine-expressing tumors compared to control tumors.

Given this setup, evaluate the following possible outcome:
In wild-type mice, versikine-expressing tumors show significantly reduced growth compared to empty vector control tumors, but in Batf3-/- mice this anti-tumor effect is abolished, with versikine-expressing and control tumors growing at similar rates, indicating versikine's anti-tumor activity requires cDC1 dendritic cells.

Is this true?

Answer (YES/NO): NO